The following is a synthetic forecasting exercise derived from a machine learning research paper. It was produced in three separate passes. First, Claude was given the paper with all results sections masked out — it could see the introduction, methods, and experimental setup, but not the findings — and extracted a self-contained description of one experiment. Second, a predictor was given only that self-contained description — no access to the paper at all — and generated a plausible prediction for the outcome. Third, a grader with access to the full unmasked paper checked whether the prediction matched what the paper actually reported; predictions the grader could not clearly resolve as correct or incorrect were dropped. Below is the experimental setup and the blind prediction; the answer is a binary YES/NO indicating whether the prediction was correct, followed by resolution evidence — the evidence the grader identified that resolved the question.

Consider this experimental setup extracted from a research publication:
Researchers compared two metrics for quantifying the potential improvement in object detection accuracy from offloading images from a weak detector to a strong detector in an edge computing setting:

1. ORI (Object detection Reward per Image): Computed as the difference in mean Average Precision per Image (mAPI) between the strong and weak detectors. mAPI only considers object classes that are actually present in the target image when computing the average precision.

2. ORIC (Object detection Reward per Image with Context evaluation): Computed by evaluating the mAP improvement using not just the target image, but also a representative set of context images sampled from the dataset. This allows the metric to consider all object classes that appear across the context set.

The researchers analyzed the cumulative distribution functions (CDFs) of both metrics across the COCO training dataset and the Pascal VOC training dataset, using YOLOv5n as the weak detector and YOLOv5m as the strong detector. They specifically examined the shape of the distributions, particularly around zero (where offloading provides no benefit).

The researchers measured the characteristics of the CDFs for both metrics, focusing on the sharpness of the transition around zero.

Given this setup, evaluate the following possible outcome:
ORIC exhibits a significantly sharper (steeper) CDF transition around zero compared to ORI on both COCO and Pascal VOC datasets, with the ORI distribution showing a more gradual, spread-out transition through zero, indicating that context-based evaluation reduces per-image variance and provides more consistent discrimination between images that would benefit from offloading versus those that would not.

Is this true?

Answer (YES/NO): NO